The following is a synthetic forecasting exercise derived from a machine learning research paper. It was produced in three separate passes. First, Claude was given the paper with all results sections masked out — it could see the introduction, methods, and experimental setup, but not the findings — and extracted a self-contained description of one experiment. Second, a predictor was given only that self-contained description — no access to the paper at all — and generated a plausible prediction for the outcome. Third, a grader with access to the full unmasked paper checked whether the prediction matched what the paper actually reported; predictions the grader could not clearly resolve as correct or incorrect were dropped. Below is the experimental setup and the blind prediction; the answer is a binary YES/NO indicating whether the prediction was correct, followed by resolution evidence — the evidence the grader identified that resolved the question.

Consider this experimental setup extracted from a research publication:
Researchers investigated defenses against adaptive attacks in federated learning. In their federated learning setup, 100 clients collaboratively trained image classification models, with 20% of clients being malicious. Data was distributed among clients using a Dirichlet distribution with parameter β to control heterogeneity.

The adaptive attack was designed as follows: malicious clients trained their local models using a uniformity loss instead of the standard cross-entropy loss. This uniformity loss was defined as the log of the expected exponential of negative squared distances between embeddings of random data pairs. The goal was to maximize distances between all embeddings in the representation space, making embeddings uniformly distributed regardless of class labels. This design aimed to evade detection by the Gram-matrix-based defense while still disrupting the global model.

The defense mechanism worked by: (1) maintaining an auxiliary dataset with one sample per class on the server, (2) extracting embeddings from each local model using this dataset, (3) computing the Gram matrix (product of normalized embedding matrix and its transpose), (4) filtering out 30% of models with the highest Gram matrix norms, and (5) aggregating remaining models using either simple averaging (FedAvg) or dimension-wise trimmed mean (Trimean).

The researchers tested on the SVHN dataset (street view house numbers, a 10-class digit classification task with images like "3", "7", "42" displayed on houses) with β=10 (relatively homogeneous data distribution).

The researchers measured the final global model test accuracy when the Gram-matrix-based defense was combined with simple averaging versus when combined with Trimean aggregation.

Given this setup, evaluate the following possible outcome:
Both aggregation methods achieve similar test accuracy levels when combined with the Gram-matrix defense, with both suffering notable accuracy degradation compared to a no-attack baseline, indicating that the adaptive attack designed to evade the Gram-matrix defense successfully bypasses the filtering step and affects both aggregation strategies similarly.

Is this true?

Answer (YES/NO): NO